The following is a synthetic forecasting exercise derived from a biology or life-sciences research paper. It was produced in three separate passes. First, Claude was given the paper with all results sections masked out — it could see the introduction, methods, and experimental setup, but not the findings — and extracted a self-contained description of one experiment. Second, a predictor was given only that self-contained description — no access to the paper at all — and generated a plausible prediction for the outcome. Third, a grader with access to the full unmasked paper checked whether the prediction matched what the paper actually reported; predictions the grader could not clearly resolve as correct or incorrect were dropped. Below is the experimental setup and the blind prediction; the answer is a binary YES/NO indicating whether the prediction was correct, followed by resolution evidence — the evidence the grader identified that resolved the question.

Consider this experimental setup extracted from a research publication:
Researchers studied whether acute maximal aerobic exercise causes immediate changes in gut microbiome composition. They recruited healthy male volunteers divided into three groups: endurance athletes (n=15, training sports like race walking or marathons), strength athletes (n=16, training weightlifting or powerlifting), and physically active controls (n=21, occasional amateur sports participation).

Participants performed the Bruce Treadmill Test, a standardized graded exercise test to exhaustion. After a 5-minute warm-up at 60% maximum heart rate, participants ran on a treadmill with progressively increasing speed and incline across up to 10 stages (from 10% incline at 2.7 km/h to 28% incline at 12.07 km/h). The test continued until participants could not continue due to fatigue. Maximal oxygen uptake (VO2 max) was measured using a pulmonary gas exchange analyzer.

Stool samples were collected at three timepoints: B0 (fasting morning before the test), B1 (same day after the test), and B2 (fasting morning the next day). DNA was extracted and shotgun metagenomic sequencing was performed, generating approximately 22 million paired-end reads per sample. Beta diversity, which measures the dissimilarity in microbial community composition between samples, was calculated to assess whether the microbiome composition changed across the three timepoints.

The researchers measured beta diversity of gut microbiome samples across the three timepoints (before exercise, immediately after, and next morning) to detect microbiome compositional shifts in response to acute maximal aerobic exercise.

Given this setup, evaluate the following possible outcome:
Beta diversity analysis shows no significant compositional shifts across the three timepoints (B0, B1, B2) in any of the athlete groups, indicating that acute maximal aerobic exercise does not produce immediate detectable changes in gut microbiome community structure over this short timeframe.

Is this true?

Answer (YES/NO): YES